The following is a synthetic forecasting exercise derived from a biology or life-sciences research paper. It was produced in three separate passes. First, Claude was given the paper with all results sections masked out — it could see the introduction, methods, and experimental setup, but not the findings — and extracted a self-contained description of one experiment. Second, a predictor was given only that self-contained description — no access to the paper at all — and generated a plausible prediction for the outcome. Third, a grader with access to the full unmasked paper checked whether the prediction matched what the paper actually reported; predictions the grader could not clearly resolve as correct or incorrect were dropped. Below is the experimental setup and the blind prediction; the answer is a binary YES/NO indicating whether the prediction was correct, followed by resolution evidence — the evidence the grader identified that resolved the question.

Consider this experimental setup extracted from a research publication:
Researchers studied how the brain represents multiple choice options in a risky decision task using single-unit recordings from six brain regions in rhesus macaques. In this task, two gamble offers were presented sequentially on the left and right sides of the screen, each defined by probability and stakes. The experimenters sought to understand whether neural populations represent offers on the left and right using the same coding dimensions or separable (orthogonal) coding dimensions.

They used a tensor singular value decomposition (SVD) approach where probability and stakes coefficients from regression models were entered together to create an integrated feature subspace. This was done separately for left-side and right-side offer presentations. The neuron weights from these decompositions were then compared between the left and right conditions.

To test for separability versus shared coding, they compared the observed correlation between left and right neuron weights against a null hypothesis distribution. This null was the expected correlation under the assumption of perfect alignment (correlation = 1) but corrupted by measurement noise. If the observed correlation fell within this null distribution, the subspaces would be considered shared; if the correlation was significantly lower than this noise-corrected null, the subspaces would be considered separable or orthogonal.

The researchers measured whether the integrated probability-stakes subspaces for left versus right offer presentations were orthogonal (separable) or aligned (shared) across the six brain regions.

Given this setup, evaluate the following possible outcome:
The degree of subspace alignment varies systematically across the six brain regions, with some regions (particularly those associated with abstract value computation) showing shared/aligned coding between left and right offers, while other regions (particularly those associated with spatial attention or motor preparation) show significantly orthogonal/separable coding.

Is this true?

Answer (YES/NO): NO